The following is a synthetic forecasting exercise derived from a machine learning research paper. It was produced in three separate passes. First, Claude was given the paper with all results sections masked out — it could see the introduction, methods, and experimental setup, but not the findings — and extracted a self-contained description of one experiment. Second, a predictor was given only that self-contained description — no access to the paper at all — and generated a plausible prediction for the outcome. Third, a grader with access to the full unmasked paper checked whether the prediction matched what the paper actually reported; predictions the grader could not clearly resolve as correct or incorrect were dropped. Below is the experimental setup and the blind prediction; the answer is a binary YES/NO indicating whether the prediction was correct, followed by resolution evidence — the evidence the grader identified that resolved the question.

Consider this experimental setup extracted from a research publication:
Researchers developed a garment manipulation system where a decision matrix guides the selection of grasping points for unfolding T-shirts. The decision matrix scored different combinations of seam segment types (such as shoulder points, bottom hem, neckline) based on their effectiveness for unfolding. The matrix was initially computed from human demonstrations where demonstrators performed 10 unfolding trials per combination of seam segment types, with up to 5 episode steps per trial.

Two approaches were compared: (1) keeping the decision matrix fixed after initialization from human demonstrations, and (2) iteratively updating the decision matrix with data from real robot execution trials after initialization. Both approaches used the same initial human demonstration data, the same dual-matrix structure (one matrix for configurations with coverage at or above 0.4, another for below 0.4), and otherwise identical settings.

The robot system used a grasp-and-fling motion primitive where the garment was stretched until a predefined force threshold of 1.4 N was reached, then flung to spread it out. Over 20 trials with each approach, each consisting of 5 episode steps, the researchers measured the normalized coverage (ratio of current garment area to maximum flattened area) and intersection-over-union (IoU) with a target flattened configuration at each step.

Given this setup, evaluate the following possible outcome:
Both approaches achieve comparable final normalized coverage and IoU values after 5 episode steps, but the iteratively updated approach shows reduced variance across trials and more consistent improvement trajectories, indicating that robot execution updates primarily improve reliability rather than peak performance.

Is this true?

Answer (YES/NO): YES